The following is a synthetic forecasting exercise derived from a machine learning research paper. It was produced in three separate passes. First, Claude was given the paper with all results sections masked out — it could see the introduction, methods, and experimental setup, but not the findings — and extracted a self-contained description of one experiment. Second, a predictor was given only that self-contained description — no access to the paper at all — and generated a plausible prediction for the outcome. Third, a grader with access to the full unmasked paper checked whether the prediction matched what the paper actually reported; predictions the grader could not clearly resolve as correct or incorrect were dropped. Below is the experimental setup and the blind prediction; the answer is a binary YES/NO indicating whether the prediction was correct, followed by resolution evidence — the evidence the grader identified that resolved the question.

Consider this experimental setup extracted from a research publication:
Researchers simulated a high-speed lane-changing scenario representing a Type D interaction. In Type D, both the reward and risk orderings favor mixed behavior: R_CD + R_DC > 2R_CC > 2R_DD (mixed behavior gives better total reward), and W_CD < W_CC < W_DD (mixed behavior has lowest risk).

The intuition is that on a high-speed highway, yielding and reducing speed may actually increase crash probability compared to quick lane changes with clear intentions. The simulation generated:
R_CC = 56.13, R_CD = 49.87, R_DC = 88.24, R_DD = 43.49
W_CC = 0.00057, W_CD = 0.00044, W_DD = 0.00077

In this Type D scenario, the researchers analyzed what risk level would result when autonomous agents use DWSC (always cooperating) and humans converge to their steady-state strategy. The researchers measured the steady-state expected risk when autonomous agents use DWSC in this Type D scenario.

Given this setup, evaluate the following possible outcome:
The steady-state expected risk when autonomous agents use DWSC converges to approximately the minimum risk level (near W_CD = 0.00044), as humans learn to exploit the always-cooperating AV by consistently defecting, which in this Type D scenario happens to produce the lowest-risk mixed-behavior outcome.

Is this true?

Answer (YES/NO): YES